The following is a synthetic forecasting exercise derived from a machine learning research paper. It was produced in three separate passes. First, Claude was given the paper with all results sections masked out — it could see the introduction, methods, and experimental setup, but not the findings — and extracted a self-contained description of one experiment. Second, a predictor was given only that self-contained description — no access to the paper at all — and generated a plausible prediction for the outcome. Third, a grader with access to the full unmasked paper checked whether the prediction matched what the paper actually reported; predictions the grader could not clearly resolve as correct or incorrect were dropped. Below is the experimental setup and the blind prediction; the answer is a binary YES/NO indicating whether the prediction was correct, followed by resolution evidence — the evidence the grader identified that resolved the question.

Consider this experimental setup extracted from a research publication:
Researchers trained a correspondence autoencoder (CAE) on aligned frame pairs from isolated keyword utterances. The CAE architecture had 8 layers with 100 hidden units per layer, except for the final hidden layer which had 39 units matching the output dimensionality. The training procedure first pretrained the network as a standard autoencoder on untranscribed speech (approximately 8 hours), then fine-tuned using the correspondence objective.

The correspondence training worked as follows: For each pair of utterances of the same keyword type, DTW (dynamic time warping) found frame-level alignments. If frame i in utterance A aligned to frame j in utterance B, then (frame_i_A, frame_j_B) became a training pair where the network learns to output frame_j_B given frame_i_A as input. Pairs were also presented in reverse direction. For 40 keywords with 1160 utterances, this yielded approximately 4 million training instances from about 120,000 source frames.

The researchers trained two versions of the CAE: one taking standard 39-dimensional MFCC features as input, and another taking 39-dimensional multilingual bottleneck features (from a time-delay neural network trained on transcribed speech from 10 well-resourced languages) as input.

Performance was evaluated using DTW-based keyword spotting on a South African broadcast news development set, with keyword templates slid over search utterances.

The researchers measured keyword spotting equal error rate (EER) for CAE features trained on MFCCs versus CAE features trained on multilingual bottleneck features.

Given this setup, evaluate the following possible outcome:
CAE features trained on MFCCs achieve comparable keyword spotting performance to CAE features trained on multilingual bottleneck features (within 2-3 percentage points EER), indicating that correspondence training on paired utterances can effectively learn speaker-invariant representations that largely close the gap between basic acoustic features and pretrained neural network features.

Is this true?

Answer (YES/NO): NO